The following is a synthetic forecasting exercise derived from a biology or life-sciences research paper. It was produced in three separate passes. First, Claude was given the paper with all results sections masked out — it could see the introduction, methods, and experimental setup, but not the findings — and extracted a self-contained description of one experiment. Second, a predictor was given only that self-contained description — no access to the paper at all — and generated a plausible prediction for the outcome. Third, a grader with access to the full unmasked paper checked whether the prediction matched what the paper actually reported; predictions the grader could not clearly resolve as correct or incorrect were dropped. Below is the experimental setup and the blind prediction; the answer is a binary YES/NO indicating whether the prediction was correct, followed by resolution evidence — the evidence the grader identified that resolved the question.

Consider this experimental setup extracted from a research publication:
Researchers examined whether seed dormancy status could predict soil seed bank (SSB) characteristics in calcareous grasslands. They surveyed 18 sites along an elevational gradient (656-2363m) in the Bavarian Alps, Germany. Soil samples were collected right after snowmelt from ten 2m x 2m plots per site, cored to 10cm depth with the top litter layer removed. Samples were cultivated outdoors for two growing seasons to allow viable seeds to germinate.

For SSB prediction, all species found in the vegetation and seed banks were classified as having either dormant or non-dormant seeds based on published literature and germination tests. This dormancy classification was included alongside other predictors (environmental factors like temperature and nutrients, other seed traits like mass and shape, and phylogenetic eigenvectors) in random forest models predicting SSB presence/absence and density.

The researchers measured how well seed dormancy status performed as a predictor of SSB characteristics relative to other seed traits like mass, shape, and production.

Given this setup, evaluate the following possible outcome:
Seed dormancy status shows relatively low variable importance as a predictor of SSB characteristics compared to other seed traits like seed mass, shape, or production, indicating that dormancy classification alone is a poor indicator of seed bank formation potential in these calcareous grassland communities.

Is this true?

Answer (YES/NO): YES